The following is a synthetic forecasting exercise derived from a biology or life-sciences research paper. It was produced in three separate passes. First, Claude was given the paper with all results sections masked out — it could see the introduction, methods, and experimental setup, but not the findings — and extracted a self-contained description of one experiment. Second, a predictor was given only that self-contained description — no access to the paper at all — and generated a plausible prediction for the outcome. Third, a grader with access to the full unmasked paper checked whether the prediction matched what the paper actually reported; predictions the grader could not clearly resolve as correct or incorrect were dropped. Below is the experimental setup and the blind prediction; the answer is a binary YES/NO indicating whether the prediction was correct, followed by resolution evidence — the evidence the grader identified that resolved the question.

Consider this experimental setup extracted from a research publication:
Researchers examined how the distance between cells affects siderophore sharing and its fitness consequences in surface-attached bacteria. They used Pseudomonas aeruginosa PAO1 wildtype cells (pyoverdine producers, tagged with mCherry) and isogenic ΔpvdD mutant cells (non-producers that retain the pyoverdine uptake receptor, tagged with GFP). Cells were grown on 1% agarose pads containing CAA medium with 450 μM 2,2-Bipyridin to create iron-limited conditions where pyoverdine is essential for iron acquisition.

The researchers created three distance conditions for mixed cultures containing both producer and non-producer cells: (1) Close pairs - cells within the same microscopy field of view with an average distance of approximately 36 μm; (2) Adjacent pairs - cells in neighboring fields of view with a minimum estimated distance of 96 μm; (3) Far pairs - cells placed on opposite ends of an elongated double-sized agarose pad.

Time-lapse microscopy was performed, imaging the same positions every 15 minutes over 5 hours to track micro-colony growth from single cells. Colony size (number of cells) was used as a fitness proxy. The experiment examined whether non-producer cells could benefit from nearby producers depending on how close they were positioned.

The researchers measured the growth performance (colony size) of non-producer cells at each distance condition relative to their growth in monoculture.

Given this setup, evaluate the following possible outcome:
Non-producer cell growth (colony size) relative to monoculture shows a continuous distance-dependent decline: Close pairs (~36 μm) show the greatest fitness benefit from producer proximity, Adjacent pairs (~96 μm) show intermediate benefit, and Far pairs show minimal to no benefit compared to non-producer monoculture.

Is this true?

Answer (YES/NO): NO